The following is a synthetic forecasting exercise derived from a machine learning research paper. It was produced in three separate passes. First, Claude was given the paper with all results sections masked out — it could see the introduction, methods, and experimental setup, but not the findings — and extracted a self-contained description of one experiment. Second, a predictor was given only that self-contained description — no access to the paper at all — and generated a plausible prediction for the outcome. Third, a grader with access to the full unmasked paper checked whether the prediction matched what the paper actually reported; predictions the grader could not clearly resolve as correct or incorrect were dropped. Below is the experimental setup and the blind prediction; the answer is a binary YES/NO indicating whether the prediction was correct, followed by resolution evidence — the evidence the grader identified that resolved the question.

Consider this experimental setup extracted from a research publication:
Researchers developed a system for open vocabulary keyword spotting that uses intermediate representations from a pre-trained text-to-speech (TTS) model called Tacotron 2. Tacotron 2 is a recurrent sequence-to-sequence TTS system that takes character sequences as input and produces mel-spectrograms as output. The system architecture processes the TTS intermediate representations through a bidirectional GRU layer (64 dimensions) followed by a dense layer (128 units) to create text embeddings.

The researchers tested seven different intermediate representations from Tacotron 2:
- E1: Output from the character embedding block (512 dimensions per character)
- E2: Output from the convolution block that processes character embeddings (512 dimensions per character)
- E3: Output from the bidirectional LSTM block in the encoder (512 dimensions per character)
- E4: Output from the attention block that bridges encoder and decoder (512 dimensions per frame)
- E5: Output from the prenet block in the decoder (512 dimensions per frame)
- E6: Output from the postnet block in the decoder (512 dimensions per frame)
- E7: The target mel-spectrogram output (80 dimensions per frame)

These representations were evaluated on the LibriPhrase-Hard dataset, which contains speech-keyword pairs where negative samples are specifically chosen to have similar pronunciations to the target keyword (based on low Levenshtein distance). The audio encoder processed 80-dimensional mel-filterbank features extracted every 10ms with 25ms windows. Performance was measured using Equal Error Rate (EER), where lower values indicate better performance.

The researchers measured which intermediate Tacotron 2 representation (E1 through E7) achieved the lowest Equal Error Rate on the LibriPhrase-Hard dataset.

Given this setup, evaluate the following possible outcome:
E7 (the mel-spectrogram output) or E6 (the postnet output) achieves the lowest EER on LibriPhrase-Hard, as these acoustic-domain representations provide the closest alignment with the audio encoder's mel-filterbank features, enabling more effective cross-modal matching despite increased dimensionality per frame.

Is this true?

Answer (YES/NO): NO